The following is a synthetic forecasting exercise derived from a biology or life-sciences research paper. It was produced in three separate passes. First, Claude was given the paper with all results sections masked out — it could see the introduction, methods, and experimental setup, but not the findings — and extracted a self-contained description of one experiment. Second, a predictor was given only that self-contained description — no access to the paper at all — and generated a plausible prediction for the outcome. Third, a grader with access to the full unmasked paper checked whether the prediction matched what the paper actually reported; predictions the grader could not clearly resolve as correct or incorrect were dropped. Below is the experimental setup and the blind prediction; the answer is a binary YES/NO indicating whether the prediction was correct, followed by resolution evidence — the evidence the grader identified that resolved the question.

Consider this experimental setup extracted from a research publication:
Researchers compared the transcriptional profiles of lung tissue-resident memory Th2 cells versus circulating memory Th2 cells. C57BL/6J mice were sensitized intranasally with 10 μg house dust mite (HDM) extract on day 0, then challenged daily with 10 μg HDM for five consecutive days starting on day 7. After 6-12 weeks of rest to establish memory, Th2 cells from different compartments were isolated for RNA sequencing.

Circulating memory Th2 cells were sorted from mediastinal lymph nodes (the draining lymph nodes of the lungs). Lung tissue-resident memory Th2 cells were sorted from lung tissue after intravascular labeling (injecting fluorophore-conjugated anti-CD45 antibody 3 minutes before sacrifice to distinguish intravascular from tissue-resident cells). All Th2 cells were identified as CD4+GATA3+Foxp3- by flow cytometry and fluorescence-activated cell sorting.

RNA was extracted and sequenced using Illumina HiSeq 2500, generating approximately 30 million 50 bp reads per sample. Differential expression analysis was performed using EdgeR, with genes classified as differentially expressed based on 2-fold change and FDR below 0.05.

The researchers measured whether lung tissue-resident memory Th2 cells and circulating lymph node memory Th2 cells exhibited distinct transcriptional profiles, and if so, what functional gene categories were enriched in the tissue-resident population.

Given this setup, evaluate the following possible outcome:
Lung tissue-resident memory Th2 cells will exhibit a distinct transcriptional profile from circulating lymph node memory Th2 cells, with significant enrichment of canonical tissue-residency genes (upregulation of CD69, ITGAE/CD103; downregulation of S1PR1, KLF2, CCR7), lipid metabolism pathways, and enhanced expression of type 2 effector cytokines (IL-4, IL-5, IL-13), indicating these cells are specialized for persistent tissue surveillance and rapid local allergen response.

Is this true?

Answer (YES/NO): NO